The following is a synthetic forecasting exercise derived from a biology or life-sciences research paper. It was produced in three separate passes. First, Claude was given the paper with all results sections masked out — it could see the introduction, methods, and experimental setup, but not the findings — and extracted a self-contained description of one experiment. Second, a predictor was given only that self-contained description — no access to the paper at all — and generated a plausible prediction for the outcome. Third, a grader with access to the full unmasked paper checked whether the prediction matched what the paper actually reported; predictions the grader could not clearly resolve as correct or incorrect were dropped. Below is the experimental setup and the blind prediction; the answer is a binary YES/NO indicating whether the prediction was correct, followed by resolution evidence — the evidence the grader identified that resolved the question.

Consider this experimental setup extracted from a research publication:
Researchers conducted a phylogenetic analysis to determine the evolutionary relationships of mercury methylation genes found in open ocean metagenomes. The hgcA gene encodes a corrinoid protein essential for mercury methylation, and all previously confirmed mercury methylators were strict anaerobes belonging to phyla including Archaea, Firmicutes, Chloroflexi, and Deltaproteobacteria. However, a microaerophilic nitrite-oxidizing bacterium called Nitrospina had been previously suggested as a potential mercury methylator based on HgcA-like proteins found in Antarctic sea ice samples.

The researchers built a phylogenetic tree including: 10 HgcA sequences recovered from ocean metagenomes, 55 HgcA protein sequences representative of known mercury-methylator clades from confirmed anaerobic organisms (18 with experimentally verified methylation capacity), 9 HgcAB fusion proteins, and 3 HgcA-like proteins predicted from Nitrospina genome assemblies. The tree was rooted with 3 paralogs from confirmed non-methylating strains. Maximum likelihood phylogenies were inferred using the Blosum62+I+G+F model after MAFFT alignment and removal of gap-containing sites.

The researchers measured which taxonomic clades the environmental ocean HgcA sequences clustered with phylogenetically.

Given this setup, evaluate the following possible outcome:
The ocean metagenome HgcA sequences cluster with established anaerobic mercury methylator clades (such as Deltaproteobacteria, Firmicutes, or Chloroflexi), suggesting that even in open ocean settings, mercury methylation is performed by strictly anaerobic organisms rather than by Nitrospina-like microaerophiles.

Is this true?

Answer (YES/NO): NO